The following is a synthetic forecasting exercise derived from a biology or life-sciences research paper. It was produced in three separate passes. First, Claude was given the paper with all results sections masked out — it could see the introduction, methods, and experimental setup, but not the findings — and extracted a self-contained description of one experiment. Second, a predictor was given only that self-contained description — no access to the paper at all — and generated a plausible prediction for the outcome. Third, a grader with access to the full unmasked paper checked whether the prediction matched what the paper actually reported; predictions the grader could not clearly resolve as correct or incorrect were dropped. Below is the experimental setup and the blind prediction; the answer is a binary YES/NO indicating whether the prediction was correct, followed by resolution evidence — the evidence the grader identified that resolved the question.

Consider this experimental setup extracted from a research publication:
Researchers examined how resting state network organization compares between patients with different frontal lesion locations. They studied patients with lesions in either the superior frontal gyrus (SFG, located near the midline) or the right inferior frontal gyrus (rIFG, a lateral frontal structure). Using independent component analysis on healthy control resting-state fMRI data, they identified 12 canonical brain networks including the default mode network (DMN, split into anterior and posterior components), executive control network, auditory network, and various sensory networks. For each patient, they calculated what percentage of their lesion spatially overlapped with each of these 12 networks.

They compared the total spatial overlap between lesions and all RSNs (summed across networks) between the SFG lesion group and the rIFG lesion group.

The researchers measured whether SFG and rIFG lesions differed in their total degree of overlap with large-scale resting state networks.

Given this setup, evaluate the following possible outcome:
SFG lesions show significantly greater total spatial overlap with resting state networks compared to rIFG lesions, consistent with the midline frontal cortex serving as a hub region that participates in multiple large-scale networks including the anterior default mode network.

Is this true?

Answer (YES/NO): YES